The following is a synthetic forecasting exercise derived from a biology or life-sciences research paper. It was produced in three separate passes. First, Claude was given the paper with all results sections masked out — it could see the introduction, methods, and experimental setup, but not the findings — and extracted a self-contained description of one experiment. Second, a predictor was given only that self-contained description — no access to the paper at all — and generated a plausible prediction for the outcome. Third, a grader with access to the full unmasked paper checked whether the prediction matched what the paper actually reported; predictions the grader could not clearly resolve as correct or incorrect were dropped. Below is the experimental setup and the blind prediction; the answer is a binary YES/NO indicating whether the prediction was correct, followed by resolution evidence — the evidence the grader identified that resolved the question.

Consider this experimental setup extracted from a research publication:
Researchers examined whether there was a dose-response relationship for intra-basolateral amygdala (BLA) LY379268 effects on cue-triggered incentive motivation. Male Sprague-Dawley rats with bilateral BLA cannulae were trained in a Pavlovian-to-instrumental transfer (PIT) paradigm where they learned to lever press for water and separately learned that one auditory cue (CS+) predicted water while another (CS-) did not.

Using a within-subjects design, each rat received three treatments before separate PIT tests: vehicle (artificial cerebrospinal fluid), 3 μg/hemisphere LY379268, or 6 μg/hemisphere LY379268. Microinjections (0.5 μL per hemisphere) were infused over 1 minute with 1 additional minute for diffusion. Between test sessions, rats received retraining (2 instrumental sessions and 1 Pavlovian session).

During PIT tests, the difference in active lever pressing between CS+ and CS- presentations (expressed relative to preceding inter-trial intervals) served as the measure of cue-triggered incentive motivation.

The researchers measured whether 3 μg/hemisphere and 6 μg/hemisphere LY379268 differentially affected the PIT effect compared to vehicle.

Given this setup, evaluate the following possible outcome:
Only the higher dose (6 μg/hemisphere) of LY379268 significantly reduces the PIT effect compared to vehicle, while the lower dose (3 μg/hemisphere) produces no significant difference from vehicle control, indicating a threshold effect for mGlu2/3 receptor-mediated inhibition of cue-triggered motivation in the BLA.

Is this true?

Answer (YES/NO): NO